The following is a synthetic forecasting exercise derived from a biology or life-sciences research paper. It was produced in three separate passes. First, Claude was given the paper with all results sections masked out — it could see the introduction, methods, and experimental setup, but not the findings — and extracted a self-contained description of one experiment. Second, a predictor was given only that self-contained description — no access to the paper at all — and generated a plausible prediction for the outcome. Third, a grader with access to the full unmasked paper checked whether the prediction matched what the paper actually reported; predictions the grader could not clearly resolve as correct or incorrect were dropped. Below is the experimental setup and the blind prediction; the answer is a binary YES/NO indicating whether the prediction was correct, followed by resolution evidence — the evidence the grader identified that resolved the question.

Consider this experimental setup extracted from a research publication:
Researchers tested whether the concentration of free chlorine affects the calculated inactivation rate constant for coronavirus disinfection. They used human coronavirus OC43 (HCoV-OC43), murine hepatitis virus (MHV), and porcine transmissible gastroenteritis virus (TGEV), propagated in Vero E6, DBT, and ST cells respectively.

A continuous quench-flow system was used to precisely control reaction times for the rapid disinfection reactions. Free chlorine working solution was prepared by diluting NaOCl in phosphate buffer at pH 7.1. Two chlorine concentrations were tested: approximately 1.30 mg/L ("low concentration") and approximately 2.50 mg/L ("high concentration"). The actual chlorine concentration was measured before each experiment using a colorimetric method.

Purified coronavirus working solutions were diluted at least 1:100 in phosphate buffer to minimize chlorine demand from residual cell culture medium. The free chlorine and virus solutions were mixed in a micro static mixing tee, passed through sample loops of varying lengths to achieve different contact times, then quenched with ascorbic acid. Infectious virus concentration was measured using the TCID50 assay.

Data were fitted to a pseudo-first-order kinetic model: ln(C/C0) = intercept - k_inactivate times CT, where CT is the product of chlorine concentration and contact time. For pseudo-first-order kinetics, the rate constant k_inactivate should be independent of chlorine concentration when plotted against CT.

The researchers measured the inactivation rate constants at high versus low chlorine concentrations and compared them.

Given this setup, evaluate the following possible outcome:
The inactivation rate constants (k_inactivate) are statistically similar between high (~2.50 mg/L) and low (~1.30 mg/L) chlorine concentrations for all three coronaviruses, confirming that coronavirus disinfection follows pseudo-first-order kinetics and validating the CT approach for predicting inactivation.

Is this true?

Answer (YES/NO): YES